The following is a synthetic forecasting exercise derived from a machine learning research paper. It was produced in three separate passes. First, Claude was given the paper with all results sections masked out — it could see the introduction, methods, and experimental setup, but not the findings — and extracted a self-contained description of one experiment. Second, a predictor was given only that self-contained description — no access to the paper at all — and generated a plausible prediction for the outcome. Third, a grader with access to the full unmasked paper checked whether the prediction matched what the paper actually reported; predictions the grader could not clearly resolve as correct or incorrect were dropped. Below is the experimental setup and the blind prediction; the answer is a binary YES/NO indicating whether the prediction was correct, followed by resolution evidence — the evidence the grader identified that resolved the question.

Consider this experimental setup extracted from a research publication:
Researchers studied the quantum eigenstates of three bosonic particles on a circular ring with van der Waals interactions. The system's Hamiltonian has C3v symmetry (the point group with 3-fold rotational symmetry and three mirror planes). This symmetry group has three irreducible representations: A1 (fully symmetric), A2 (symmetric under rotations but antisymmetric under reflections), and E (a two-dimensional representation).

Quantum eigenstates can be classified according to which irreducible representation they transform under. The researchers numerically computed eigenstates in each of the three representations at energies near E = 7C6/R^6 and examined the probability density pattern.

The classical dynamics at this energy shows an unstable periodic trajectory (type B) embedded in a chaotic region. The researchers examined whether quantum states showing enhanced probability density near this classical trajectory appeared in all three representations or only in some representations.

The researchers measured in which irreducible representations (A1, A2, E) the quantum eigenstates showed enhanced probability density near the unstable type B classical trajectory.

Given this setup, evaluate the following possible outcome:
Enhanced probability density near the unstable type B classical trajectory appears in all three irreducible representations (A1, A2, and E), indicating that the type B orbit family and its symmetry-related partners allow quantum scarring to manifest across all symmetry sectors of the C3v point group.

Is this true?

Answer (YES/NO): YES